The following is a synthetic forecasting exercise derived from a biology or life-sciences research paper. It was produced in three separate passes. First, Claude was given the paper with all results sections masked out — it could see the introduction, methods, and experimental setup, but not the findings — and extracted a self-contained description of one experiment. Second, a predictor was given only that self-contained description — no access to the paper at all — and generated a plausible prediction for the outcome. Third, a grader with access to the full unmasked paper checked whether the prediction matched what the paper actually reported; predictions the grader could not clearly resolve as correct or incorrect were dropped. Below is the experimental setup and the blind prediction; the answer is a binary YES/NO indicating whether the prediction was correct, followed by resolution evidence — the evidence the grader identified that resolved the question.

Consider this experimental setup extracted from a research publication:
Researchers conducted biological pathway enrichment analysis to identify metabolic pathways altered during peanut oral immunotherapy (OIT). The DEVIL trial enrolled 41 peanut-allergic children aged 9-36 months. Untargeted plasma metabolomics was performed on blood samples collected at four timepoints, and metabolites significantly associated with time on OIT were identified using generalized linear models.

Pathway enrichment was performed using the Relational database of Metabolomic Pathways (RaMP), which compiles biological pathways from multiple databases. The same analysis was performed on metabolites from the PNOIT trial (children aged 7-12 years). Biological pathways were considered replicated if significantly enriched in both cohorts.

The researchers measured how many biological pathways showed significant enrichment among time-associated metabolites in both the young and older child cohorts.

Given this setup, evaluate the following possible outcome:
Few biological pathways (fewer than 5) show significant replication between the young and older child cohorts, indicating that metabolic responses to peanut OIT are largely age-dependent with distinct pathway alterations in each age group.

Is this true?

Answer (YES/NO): NO